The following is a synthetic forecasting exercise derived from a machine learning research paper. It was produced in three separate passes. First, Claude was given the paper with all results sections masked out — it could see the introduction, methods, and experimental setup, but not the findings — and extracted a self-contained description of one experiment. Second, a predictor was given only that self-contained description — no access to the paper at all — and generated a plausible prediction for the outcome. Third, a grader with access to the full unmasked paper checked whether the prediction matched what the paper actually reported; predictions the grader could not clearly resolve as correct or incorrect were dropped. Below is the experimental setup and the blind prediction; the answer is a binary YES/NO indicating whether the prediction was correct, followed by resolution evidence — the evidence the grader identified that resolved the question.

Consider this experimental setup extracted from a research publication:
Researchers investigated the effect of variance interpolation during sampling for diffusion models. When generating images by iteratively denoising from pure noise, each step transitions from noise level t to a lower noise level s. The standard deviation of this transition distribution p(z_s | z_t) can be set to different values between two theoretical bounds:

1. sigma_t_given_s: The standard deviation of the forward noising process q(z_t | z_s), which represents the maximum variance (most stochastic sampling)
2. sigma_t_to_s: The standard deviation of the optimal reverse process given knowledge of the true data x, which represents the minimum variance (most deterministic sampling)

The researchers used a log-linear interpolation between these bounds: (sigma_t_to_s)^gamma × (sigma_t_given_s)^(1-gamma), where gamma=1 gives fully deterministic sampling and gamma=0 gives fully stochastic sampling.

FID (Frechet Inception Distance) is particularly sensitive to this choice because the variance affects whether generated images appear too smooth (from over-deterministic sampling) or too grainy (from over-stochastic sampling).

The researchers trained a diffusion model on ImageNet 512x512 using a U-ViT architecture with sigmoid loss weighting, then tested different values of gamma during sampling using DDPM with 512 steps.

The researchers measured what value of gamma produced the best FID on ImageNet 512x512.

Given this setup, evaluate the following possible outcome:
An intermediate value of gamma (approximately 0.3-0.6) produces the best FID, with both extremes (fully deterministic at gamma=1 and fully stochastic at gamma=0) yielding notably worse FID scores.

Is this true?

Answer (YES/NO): YES